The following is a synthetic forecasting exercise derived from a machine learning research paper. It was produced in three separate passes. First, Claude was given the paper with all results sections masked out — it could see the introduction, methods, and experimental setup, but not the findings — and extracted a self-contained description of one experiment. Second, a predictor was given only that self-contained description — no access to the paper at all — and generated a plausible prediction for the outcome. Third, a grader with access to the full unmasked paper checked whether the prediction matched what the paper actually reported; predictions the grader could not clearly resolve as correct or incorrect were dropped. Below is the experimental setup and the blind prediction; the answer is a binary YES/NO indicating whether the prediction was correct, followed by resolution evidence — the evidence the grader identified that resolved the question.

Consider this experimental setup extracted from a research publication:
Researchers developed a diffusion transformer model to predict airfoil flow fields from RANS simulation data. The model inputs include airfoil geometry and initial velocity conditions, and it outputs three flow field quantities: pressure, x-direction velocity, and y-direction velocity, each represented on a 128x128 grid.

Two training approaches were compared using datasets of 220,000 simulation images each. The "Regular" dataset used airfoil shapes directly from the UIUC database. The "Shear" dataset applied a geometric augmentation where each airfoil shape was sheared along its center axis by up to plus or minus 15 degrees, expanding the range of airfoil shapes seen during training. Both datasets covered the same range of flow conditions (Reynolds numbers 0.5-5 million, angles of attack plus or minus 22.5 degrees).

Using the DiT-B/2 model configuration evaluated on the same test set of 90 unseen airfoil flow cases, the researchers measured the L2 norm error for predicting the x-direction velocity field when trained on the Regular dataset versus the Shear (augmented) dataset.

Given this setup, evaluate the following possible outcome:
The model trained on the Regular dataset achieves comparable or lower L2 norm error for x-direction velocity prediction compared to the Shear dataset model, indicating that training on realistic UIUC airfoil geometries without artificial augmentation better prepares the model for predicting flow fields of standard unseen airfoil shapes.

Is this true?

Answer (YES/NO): YES